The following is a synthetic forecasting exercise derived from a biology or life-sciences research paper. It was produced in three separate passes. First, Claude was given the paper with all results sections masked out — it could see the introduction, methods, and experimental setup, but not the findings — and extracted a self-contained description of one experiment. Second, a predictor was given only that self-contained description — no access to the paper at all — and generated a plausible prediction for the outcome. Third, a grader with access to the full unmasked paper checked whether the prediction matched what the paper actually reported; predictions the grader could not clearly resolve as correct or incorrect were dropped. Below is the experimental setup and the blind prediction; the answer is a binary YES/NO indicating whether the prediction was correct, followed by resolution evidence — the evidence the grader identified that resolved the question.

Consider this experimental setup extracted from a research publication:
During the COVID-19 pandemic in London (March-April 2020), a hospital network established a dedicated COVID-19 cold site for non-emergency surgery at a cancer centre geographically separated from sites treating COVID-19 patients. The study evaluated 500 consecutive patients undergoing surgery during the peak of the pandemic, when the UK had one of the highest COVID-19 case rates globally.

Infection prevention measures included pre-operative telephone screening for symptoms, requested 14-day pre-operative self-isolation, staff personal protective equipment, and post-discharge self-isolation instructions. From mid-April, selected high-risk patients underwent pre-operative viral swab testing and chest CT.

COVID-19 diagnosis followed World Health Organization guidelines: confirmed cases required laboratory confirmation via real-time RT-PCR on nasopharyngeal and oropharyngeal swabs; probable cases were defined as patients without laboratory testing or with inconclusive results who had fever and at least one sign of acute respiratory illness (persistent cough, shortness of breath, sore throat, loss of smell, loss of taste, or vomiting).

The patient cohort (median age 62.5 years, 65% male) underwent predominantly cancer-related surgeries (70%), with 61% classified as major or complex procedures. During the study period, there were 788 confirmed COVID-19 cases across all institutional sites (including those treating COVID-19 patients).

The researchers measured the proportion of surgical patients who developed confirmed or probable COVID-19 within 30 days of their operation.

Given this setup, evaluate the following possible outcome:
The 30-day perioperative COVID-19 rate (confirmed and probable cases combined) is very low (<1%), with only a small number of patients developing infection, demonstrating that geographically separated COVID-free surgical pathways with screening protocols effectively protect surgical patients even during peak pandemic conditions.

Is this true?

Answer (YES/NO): NO